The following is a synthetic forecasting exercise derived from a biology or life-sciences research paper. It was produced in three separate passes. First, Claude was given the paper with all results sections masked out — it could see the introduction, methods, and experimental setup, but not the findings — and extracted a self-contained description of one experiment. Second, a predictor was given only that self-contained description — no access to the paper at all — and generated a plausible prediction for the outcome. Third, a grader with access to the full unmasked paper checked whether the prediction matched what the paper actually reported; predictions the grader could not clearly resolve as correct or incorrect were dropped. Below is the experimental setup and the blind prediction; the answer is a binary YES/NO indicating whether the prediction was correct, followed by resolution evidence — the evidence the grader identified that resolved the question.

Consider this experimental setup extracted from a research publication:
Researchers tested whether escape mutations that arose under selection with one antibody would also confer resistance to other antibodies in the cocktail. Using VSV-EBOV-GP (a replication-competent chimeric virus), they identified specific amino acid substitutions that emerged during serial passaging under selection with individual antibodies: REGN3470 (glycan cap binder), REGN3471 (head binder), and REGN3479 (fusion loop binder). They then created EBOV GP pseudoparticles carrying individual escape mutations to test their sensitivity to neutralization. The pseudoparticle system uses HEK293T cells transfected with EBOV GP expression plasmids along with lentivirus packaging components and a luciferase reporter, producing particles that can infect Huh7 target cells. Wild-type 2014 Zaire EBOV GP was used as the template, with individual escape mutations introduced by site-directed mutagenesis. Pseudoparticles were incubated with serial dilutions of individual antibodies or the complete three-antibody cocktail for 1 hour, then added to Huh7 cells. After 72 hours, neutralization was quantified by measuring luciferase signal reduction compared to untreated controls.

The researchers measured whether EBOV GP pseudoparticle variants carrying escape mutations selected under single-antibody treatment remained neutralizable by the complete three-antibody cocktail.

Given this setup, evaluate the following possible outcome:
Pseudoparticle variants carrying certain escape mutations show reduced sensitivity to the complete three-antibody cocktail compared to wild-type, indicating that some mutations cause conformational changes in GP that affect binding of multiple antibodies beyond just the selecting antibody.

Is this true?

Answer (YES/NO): NO